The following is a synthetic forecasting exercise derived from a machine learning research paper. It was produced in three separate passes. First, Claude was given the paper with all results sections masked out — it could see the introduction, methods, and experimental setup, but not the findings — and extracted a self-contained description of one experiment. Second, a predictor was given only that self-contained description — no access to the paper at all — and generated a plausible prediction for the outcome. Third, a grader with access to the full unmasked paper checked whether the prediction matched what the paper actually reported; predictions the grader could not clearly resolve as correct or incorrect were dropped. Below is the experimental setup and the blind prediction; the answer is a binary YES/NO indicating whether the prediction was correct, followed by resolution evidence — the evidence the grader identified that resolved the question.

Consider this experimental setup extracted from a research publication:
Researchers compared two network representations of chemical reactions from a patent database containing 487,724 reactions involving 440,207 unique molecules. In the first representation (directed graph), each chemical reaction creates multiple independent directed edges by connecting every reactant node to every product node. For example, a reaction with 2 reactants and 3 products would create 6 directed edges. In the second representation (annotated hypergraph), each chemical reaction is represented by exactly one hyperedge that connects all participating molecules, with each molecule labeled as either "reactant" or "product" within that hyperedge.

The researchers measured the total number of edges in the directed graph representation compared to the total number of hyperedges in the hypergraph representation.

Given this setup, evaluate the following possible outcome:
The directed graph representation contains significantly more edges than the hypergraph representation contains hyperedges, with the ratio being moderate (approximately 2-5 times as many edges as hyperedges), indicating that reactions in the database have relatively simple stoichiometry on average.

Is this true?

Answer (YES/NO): YES